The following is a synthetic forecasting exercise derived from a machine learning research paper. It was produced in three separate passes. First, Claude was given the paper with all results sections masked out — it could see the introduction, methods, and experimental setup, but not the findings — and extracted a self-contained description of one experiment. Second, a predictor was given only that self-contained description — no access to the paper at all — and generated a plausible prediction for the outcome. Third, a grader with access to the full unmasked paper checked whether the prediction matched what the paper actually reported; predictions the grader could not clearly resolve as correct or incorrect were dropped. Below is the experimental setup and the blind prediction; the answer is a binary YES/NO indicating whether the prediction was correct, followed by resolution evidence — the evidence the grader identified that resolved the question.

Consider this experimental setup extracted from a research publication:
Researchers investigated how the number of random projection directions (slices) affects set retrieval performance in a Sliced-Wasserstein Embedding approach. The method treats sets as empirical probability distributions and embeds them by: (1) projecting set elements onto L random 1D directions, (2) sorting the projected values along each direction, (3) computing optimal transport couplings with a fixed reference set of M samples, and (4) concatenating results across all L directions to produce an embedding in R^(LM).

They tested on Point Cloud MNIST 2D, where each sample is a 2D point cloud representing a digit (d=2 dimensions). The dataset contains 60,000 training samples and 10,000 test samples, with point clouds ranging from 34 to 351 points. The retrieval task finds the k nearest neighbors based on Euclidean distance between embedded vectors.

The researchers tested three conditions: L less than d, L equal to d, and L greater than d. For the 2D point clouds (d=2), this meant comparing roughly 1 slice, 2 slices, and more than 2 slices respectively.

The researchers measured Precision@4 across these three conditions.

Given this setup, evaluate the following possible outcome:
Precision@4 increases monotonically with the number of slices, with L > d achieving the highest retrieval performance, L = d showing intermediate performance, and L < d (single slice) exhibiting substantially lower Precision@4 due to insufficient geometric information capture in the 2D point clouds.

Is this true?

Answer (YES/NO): YES